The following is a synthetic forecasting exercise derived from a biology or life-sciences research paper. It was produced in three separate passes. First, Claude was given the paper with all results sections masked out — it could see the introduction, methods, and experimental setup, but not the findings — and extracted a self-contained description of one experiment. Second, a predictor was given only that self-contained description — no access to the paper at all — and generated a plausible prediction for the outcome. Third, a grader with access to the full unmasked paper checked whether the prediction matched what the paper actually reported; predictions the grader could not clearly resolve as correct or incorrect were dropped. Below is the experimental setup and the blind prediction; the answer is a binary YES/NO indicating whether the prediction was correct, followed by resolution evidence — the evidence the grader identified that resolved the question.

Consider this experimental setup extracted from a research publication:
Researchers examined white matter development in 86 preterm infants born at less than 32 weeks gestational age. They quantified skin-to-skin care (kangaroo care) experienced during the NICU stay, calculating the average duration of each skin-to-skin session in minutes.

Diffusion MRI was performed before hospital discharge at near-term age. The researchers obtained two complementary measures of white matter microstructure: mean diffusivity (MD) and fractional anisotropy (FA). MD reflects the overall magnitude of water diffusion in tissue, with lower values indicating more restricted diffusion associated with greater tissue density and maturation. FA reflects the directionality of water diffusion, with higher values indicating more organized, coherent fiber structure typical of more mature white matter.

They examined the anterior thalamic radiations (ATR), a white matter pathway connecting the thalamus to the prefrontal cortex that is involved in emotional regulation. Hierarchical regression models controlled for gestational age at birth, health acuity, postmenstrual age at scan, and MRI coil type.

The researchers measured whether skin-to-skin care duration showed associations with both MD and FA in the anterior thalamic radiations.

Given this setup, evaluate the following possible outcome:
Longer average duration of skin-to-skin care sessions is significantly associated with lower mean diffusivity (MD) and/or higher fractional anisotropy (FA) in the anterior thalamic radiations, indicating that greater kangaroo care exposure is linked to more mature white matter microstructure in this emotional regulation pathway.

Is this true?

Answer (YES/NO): NO